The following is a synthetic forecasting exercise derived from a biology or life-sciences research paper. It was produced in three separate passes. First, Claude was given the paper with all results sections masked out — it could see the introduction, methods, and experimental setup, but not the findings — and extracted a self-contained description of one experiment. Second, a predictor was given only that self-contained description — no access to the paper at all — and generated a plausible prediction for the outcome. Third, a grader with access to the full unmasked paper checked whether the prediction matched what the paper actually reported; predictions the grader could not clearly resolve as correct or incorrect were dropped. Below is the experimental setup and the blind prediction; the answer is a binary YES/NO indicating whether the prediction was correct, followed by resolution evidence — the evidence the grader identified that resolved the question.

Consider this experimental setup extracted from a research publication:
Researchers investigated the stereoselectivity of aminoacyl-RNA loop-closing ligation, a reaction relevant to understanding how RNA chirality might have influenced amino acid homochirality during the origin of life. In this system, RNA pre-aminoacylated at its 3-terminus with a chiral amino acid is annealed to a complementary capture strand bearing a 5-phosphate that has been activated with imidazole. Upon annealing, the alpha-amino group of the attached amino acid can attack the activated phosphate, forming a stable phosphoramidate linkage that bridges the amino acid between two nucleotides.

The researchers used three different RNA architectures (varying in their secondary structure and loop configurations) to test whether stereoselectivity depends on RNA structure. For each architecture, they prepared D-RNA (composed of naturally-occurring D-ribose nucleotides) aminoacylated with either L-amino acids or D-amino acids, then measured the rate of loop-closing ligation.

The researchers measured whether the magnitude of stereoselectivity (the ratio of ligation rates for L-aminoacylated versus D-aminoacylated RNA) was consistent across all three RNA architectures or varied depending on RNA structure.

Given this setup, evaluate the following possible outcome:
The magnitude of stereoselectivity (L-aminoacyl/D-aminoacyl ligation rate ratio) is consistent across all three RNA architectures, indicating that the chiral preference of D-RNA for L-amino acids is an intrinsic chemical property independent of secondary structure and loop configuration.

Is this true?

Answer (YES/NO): NO